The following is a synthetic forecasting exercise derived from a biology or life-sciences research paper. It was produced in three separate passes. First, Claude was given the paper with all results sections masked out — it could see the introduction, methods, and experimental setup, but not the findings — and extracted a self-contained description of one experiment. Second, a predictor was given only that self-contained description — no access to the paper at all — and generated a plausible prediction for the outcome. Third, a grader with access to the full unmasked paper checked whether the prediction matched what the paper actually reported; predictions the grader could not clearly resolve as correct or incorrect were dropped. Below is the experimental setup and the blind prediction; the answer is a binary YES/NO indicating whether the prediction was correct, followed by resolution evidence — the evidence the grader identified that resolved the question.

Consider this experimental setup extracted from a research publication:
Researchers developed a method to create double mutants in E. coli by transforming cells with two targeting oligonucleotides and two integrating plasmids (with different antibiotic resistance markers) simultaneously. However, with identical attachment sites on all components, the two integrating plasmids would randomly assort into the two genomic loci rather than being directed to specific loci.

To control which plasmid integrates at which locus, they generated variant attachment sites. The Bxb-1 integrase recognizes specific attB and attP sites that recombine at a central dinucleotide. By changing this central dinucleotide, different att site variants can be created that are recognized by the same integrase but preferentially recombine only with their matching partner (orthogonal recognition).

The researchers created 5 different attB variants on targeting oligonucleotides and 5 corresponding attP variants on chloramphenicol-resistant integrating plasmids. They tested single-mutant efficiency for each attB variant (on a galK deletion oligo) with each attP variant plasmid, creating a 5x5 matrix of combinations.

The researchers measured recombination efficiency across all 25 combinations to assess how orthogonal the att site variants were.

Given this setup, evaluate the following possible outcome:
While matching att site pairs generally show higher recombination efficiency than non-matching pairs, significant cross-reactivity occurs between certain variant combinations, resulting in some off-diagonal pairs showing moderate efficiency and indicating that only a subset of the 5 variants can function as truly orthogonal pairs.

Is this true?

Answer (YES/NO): YES